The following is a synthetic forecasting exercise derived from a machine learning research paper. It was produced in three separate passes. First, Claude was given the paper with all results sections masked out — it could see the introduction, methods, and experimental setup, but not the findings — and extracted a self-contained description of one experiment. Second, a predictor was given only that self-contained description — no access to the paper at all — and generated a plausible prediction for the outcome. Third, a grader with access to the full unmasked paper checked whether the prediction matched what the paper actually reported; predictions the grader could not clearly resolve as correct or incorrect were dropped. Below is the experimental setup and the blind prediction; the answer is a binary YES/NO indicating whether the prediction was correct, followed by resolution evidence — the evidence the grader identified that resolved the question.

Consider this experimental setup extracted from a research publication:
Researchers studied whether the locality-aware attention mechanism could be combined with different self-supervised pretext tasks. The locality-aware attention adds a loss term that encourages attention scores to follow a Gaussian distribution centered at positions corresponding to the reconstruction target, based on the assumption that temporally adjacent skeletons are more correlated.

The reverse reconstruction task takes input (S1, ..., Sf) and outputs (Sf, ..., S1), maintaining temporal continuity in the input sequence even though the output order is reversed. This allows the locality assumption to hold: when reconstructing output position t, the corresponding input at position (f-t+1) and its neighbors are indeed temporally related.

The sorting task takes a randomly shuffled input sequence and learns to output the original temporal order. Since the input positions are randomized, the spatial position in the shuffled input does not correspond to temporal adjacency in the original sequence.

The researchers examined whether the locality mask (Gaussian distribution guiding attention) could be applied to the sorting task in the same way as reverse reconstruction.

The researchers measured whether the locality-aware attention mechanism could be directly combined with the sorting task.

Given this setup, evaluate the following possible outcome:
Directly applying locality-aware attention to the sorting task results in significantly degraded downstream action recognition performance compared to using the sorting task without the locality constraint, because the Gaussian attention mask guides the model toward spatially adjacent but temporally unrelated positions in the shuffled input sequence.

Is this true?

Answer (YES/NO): NO